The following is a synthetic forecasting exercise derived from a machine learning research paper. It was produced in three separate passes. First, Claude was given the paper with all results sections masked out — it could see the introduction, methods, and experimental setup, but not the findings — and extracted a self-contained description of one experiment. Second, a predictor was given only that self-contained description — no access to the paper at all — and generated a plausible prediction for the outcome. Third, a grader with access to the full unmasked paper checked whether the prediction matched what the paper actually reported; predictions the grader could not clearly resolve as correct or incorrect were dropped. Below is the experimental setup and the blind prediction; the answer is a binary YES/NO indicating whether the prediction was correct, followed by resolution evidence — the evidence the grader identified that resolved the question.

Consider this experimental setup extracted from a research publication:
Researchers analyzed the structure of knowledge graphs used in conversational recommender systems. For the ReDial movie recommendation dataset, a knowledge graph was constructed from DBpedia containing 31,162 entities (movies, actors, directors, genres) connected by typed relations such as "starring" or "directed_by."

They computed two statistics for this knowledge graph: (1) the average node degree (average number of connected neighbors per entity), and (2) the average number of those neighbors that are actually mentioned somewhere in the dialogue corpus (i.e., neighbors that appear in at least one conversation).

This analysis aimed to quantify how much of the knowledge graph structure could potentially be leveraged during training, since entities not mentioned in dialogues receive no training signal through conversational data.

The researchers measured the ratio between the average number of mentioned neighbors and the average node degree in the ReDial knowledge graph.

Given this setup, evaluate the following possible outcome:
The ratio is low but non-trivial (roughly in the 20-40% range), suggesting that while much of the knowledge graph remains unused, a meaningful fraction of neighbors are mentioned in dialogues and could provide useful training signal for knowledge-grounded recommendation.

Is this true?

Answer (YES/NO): NO